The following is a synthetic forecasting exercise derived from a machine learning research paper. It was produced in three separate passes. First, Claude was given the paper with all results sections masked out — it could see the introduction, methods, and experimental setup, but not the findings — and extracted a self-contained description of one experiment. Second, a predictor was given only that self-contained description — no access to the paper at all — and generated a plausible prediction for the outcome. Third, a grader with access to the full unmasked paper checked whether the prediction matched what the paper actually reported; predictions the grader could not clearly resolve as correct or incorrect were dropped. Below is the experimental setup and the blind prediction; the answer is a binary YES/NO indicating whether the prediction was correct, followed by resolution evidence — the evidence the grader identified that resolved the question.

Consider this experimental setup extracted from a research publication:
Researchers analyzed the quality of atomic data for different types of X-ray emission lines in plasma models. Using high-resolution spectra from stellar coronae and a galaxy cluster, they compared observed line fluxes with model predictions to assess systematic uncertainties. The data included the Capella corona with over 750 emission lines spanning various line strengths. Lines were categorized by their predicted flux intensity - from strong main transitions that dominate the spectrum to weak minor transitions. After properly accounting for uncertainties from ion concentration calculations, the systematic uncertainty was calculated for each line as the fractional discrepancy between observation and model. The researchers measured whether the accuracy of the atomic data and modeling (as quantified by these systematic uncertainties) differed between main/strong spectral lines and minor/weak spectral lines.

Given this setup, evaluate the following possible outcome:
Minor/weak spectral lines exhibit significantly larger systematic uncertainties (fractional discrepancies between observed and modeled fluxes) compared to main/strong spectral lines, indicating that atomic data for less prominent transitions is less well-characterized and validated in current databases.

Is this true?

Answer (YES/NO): YES